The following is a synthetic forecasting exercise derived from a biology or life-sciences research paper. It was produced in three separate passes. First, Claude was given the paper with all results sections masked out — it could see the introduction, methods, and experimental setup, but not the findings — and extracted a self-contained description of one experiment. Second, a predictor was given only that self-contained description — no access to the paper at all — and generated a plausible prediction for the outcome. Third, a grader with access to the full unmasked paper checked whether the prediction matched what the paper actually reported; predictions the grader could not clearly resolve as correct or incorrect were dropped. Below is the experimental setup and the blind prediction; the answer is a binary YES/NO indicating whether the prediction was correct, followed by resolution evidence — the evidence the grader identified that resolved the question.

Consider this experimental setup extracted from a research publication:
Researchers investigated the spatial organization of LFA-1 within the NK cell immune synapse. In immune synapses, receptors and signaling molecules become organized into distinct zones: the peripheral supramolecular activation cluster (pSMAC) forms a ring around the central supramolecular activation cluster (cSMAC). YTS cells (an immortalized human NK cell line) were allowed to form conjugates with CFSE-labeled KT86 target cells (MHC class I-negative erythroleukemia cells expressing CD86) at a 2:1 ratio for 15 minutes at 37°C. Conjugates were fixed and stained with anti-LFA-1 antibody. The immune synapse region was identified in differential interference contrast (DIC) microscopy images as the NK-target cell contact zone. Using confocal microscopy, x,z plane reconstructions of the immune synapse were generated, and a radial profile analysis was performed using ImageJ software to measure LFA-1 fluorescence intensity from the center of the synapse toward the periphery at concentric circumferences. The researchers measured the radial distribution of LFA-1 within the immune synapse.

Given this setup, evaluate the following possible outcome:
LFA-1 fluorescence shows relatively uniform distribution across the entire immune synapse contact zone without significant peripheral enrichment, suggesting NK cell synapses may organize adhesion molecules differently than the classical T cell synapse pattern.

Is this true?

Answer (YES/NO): NO